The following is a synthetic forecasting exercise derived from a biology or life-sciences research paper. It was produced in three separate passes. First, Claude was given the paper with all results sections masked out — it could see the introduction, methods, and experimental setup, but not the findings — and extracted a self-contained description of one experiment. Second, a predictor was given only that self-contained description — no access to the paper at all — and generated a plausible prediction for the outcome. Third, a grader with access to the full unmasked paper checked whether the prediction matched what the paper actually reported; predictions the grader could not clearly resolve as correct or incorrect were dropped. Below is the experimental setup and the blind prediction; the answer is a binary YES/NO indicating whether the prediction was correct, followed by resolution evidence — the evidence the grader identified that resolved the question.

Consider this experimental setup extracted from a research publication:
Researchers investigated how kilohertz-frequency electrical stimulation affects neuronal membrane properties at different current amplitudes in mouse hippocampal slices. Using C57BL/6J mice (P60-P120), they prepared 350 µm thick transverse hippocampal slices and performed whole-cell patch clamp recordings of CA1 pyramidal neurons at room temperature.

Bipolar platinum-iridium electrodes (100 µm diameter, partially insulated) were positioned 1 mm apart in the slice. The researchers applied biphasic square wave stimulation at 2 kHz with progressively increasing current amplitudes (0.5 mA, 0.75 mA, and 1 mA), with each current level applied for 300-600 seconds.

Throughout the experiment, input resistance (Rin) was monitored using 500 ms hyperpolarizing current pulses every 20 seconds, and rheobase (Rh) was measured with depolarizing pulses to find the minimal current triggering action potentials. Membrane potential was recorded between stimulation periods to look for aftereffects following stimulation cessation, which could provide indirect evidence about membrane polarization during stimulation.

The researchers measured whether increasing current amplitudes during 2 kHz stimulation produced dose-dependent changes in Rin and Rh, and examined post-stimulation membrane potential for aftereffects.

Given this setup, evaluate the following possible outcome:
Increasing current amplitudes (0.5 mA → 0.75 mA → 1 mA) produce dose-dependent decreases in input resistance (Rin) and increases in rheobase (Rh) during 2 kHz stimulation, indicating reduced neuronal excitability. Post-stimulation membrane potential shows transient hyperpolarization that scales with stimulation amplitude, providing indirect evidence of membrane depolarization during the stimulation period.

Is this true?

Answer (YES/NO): NO